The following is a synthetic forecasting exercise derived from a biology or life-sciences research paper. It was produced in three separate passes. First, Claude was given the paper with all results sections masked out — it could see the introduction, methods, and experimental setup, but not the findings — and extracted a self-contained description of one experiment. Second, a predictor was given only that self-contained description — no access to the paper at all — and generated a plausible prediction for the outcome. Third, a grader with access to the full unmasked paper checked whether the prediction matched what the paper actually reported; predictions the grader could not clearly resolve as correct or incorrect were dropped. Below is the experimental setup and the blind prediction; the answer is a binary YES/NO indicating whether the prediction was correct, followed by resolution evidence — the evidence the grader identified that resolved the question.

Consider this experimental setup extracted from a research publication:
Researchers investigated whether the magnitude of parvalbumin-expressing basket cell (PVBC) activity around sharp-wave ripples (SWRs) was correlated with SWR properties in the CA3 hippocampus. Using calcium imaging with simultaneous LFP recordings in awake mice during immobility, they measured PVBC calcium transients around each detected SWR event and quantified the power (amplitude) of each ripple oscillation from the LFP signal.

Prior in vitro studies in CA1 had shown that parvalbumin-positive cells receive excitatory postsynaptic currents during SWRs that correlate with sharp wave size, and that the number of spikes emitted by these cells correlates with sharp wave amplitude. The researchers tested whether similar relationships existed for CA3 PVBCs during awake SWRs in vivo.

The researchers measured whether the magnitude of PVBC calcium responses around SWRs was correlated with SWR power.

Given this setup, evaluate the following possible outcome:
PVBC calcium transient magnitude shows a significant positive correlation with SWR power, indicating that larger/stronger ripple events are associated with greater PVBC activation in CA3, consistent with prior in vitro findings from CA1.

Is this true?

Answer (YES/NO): YES